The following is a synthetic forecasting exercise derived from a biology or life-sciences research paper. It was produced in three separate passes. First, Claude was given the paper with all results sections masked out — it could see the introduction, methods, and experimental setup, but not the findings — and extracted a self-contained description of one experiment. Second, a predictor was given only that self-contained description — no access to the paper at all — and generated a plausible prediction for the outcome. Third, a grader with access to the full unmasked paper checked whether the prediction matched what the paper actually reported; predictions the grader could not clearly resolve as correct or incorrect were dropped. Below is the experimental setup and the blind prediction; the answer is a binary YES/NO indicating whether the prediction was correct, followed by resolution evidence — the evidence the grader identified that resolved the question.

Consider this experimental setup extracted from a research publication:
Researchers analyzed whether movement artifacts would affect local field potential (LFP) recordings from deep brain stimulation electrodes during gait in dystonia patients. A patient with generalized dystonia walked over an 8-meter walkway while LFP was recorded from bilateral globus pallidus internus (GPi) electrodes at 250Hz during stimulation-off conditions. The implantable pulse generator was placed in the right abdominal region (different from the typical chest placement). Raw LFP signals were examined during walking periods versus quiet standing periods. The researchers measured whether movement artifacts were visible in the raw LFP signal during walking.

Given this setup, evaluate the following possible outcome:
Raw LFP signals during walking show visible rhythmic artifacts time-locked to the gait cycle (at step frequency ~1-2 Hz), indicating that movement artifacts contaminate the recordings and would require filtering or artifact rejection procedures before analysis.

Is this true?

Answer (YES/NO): YES